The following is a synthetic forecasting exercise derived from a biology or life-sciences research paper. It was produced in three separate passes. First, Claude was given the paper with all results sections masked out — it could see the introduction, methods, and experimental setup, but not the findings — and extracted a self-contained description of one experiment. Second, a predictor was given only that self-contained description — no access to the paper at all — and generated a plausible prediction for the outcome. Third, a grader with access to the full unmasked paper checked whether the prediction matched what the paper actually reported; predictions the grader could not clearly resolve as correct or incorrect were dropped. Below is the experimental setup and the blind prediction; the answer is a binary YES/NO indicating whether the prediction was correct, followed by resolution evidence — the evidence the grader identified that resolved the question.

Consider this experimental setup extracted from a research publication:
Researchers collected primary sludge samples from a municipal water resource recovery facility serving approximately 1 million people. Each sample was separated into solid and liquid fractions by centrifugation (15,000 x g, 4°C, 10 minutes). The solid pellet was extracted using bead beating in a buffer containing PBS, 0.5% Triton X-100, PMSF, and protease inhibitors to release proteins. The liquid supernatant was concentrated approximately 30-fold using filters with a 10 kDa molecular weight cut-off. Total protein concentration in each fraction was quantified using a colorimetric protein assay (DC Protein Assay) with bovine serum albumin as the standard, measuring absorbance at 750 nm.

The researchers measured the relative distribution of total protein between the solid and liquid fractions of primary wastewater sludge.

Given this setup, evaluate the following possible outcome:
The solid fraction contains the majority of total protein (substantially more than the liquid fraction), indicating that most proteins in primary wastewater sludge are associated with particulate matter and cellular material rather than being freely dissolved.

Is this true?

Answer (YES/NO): YES